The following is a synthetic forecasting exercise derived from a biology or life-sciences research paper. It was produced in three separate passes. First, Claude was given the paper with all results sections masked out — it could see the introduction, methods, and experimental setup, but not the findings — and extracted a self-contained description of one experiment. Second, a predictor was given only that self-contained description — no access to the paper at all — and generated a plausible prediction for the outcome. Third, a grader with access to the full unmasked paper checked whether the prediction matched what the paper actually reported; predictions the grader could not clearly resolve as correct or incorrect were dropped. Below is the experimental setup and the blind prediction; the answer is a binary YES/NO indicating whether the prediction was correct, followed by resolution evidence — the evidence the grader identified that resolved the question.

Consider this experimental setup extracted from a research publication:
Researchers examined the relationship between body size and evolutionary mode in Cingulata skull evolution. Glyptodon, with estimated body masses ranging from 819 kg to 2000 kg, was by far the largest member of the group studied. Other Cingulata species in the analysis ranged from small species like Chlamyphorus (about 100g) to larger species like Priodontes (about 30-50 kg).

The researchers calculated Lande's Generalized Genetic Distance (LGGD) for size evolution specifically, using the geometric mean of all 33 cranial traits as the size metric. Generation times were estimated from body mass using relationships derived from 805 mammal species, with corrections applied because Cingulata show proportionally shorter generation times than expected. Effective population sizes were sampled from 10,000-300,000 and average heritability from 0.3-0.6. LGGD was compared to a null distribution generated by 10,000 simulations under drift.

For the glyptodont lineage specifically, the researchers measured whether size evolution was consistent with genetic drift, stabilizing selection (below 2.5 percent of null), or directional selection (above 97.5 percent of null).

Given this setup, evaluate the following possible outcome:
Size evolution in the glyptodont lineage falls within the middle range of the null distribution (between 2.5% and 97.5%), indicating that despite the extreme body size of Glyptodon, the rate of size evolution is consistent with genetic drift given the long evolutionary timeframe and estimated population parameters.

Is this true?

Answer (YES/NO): NO